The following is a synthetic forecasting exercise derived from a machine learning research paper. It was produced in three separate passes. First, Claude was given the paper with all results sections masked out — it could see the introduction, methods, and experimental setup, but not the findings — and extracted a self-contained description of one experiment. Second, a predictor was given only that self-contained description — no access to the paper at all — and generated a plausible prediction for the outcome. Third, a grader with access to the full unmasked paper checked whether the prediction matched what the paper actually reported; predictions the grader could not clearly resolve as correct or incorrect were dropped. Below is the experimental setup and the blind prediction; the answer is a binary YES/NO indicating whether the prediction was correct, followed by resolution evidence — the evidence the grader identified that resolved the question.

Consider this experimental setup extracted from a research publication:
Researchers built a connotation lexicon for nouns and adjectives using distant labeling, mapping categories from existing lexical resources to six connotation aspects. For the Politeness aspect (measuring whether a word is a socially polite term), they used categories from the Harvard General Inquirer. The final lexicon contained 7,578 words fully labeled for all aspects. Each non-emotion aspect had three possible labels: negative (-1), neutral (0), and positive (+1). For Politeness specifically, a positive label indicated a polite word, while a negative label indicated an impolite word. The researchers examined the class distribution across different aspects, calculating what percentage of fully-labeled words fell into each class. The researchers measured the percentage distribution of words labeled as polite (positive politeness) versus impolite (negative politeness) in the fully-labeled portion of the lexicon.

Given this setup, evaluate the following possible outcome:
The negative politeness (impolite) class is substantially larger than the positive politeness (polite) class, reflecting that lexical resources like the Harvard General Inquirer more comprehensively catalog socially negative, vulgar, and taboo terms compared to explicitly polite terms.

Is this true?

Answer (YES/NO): NO